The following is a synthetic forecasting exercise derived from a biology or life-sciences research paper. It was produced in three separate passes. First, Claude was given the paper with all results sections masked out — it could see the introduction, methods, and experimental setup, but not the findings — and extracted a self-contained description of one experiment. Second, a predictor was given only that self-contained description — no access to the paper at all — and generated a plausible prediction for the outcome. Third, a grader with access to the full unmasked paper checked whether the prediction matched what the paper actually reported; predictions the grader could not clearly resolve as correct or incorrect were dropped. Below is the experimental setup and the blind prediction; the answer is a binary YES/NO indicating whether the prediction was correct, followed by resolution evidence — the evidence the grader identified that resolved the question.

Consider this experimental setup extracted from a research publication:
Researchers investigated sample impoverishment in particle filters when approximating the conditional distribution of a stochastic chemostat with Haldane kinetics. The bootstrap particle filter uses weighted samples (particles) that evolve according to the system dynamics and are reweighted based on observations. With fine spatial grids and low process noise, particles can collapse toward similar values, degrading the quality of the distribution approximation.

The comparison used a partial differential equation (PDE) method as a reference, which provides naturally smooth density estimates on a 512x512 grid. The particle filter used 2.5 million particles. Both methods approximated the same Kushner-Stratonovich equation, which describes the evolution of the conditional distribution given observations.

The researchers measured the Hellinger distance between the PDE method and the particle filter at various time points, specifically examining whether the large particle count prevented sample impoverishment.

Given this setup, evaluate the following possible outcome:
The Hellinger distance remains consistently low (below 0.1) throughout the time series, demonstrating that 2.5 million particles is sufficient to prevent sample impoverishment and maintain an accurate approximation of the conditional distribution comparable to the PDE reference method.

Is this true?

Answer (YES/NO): NO